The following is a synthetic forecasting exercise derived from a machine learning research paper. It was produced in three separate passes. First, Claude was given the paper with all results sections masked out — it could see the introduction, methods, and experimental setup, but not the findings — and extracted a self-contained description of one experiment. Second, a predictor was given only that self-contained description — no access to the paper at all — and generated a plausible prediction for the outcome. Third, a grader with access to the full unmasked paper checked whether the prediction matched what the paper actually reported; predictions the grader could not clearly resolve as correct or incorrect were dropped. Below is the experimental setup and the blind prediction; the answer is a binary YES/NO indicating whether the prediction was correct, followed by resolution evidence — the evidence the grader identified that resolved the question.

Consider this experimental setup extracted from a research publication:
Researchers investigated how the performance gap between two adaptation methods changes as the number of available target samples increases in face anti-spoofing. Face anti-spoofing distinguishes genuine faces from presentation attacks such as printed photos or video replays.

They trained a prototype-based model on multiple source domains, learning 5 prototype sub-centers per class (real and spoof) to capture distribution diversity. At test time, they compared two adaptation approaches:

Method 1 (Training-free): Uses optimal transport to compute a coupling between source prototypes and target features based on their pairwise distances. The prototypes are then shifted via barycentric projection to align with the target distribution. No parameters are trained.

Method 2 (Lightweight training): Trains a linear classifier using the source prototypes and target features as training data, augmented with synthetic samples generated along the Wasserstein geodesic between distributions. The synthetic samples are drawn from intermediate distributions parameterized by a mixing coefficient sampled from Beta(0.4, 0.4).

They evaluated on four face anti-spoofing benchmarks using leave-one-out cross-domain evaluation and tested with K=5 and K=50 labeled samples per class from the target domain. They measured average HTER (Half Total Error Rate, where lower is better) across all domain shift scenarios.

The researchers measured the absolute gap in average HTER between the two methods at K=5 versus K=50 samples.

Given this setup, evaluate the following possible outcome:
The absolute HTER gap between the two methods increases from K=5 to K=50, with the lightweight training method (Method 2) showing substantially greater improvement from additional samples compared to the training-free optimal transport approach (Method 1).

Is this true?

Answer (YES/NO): YES